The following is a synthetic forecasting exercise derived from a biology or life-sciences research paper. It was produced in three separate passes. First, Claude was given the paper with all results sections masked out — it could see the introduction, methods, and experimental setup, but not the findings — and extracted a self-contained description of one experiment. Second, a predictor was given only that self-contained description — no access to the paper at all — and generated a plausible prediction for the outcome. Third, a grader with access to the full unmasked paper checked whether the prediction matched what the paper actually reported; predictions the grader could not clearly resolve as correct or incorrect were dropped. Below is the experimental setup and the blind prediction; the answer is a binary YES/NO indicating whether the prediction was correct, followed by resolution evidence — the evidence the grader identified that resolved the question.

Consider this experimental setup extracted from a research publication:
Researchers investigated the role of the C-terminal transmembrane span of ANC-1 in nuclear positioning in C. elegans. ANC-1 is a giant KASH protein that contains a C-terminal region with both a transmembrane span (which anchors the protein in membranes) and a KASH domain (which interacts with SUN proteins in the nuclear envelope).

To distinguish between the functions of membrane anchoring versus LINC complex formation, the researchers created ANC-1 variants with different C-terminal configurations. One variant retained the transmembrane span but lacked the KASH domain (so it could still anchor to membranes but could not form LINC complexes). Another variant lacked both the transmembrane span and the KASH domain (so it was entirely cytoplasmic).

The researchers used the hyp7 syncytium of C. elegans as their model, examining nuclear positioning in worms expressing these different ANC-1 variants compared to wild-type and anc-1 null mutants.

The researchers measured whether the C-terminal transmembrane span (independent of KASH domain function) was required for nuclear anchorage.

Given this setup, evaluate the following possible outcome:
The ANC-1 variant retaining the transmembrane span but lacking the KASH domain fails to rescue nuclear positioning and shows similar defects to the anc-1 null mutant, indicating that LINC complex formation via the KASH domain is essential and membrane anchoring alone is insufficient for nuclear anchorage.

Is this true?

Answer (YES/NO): NO